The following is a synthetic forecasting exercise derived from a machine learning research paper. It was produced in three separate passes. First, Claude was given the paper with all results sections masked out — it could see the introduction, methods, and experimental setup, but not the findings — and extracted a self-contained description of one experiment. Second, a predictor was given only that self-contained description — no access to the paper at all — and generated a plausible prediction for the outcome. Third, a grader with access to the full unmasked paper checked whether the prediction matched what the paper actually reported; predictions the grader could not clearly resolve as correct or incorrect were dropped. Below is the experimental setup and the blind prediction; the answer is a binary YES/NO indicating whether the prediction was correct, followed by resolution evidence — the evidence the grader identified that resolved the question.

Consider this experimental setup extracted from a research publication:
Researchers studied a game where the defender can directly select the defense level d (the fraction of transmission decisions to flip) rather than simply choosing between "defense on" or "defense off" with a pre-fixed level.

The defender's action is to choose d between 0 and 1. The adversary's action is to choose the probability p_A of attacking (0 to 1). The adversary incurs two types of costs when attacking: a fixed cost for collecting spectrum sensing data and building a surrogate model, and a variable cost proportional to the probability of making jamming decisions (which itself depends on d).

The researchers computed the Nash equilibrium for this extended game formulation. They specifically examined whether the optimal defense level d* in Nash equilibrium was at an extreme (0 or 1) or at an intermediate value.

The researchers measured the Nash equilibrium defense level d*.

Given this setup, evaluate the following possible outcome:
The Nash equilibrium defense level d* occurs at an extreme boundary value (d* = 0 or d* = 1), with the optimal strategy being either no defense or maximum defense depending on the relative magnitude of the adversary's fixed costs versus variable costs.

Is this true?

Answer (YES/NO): NO